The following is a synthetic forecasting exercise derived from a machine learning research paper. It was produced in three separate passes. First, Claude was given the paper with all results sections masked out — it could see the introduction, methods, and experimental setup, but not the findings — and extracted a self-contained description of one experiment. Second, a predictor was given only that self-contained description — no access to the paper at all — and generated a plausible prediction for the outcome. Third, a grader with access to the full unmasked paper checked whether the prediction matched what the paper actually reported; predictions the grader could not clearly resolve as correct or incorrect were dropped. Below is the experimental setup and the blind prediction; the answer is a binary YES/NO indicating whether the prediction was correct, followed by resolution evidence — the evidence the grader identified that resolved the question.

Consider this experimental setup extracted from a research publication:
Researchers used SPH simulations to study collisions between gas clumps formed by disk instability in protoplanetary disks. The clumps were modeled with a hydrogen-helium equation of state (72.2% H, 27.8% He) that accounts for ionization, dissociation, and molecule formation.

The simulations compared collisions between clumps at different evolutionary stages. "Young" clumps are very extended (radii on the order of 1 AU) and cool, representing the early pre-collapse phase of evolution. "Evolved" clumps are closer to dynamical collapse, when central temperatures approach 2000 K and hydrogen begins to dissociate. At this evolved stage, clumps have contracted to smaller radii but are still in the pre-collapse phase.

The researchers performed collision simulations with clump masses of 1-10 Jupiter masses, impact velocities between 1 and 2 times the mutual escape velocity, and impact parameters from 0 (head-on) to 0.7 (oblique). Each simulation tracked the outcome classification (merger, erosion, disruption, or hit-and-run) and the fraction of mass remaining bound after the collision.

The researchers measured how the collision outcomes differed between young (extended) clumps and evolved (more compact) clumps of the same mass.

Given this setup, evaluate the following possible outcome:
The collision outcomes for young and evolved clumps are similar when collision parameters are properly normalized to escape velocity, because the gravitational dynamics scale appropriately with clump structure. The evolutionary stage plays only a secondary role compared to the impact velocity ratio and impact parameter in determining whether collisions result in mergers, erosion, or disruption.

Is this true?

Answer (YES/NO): NO